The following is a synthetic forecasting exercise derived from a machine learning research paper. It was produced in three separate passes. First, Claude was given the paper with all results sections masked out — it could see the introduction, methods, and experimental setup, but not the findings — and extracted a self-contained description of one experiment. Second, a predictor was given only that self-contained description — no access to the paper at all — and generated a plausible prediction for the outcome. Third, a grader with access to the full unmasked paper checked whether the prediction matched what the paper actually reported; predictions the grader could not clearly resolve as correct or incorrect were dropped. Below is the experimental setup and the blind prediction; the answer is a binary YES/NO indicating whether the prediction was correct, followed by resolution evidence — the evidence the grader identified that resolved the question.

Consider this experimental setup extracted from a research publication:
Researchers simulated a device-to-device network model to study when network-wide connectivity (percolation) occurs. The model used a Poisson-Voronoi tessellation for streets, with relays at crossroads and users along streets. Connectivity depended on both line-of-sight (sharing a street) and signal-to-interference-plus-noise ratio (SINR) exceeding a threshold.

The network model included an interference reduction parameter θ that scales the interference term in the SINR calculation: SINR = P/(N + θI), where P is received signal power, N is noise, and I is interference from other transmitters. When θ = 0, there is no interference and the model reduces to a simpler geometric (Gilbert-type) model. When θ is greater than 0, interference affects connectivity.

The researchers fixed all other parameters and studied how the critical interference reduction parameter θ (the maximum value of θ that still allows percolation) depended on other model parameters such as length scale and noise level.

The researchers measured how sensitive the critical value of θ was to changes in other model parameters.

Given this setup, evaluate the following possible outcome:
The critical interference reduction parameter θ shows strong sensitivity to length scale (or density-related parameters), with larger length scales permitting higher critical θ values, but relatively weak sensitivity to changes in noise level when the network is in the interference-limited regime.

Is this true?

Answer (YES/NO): NO